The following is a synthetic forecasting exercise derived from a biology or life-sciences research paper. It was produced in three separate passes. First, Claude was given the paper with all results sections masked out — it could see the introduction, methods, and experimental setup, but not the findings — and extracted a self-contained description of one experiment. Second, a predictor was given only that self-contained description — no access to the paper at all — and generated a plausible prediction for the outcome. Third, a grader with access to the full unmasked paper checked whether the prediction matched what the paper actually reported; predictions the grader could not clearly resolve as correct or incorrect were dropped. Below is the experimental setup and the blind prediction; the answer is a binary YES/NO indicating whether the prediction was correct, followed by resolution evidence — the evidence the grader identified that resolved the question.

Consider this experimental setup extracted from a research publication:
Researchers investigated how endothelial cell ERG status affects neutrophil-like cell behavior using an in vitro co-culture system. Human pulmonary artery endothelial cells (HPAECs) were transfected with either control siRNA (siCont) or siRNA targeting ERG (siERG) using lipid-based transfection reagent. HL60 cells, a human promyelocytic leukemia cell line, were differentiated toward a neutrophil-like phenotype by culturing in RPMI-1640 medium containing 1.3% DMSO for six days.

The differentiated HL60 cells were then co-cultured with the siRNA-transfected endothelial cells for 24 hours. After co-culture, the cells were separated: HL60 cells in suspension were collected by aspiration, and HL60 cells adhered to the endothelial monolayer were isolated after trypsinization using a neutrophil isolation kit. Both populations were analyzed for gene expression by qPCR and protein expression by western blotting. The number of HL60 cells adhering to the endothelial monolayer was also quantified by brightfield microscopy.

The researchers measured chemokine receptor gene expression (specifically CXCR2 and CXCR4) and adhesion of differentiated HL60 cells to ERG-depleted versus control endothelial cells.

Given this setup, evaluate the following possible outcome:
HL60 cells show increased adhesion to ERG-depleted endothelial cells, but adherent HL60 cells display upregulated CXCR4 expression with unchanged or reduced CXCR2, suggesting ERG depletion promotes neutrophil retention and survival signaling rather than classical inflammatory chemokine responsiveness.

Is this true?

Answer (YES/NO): NO